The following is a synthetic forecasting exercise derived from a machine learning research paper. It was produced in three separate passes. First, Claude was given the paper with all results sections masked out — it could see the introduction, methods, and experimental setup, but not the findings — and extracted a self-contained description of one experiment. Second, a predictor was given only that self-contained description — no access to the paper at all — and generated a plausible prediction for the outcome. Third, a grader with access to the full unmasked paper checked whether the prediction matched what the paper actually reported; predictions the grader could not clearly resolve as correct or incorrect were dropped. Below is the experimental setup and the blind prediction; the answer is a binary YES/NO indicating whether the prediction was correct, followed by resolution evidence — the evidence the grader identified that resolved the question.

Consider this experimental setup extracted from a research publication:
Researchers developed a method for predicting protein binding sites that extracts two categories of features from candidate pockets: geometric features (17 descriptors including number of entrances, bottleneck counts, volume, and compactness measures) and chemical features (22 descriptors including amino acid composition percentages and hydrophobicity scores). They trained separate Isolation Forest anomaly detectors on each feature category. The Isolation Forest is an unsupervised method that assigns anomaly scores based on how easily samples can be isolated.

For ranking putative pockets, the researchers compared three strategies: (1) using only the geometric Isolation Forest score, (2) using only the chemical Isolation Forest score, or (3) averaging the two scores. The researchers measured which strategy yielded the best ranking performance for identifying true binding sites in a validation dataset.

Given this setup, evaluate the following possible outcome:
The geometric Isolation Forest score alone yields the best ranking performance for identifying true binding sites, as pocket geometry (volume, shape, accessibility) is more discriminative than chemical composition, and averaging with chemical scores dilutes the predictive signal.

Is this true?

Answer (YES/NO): NO